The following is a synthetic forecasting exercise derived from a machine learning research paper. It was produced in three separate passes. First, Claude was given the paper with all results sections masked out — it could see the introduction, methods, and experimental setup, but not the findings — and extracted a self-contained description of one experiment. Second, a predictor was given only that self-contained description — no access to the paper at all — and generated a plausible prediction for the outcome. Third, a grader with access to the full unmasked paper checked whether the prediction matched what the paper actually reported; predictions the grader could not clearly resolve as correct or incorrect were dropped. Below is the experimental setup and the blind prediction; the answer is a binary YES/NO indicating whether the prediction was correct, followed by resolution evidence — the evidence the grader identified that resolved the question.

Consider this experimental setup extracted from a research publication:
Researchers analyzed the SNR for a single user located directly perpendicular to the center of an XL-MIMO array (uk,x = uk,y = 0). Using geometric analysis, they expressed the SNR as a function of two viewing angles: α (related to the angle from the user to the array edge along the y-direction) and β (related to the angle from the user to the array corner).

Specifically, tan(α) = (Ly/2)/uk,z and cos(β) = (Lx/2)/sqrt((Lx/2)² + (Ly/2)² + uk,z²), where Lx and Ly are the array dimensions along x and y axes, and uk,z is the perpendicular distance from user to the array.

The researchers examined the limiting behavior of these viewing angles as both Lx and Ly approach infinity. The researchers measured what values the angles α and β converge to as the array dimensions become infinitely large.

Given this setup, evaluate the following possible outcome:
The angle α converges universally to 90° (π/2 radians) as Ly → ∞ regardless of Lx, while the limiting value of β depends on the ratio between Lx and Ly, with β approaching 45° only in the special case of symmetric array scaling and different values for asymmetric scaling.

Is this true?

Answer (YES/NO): NO